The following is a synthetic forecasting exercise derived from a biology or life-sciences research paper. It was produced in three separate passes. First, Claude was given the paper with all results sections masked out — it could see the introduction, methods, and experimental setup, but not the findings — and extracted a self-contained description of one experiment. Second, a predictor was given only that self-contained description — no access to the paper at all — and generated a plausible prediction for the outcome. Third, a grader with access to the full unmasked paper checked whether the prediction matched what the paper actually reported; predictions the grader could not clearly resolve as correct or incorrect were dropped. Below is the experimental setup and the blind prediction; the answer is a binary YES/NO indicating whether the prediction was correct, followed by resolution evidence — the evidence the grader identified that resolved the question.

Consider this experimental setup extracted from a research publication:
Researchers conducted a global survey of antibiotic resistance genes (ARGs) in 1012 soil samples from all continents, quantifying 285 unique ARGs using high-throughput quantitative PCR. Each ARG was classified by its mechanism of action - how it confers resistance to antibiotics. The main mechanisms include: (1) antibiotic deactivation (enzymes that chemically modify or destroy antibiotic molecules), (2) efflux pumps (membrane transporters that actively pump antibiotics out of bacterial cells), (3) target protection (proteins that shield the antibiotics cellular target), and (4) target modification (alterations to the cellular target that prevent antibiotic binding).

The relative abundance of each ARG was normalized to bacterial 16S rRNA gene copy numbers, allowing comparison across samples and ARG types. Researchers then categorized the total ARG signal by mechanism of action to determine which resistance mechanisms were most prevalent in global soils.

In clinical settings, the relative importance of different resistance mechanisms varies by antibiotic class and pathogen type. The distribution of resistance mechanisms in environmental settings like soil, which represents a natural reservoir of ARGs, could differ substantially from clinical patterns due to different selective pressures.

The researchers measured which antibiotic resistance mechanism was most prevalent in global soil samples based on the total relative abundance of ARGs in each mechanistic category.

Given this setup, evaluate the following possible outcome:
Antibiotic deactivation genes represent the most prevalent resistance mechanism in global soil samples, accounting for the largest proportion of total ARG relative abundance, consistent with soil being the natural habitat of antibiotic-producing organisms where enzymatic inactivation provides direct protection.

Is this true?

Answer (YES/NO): NO